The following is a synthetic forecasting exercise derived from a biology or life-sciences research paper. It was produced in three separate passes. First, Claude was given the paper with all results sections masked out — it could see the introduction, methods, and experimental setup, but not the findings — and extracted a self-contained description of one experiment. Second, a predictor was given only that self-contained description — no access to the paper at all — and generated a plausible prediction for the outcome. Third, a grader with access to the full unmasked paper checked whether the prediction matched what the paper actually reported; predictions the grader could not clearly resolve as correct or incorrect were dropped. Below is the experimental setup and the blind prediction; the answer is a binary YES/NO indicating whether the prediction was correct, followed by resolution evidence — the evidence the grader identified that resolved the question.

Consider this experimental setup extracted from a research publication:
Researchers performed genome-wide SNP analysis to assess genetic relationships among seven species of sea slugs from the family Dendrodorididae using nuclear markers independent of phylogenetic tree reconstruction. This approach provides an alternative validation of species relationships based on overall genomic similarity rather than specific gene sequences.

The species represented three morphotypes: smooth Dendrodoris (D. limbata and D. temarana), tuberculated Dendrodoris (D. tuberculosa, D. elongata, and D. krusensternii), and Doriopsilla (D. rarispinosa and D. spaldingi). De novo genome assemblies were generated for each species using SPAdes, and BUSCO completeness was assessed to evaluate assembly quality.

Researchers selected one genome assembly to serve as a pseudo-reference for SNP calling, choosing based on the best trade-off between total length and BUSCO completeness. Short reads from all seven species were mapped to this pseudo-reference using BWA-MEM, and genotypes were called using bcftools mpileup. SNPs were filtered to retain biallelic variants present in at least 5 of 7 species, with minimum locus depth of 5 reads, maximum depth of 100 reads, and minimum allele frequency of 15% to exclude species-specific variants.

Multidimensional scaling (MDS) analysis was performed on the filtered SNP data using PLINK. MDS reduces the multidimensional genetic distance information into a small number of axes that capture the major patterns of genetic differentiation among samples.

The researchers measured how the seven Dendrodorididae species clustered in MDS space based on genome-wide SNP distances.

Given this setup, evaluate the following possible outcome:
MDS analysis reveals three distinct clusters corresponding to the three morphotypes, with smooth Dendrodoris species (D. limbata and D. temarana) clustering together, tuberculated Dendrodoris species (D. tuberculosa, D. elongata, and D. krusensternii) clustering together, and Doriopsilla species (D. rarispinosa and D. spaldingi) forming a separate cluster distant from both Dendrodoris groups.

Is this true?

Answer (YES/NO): NO